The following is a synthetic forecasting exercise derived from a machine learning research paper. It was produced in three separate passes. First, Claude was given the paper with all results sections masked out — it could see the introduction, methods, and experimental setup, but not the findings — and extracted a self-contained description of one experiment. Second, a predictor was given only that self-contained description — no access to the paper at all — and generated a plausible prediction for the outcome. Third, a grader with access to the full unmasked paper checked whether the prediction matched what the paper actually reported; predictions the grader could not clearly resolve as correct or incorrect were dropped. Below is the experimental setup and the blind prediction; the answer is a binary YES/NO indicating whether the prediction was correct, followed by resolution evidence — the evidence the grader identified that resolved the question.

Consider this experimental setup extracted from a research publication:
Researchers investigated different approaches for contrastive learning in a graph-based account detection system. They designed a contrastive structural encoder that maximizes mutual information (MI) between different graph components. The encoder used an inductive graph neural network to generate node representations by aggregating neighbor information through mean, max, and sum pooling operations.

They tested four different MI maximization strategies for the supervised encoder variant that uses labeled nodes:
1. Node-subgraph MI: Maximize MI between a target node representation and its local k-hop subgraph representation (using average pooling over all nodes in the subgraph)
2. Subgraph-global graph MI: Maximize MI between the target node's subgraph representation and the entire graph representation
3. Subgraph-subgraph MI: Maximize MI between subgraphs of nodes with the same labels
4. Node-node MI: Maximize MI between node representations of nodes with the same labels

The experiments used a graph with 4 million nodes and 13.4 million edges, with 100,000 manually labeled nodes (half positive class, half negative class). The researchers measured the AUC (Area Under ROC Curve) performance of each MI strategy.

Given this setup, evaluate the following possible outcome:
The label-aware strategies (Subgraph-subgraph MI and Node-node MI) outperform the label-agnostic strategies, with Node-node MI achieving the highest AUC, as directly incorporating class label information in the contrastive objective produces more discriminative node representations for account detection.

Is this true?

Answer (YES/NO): NO